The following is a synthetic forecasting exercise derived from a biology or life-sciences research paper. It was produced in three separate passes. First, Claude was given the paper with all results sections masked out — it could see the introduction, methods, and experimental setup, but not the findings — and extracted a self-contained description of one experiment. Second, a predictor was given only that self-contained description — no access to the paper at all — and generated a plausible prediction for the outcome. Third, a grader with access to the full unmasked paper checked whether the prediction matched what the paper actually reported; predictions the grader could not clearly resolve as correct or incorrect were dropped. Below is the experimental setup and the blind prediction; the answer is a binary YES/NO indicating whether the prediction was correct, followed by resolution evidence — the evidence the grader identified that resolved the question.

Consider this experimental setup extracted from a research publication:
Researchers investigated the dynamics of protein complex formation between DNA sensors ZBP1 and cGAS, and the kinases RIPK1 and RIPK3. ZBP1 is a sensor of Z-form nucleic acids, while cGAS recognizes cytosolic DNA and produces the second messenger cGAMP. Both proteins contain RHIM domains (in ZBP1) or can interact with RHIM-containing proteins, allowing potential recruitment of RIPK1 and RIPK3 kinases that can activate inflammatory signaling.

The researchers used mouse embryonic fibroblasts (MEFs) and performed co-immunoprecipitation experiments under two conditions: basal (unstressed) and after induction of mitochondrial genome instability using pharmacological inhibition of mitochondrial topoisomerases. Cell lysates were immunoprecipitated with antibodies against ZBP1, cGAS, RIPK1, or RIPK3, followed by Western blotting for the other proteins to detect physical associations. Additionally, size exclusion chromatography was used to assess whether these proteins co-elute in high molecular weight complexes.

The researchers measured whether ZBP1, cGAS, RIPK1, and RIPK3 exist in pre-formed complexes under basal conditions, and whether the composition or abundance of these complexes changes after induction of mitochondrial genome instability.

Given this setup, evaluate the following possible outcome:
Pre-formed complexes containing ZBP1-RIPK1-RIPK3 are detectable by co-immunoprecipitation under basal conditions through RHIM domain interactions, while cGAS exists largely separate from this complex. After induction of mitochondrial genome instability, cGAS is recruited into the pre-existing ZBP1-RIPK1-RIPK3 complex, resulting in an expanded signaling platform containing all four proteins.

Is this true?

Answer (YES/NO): NO